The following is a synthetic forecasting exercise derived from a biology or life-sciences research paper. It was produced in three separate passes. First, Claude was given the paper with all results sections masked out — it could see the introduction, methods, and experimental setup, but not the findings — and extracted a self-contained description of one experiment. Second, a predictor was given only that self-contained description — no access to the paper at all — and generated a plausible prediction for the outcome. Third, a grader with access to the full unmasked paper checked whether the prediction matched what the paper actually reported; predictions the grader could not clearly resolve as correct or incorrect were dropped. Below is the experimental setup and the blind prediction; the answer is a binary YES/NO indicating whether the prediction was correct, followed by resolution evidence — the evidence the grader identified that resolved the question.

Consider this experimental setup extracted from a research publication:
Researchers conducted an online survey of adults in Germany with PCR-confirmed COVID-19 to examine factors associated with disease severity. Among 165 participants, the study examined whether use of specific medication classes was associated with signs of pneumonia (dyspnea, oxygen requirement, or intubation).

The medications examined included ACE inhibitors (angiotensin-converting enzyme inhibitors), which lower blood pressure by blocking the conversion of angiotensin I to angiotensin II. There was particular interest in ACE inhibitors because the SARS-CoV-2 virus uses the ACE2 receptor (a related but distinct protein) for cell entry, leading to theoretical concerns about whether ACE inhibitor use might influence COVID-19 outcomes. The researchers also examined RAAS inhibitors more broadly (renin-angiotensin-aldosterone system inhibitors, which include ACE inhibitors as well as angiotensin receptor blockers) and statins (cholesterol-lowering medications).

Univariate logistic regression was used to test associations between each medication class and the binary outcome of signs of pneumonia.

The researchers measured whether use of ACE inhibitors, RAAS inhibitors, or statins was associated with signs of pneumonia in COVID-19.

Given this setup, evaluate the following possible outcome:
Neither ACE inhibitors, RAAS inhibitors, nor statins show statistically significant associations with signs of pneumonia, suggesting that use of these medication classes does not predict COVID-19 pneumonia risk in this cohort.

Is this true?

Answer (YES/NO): YES